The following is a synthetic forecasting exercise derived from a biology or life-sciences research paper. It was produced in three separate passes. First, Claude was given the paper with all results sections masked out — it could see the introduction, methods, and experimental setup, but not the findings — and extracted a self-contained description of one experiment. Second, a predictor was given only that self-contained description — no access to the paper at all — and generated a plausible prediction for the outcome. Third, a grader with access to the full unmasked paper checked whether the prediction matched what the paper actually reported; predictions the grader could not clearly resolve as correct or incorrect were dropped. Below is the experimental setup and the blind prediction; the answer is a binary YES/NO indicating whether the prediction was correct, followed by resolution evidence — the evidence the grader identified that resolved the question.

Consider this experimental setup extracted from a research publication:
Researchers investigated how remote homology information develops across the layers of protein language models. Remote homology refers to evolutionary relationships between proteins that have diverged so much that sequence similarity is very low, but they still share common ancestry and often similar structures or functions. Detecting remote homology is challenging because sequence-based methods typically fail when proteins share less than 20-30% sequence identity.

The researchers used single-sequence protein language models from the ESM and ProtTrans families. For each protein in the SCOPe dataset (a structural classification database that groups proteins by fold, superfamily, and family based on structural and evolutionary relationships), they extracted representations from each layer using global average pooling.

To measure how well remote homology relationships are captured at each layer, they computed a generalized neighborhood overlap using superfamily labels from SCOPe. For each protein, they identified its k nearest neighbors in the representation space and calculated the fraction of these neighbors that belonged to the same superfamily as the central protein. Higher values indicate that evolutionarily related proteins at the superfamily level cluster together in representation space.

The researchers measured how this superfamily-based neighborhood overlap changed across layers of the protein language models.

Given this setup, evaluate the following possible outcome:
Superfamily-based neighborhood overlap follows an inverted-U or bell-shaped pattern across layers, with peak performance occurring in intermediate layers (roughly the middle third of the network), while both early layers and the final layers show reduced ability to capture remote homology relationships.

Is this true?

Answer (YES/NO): NO